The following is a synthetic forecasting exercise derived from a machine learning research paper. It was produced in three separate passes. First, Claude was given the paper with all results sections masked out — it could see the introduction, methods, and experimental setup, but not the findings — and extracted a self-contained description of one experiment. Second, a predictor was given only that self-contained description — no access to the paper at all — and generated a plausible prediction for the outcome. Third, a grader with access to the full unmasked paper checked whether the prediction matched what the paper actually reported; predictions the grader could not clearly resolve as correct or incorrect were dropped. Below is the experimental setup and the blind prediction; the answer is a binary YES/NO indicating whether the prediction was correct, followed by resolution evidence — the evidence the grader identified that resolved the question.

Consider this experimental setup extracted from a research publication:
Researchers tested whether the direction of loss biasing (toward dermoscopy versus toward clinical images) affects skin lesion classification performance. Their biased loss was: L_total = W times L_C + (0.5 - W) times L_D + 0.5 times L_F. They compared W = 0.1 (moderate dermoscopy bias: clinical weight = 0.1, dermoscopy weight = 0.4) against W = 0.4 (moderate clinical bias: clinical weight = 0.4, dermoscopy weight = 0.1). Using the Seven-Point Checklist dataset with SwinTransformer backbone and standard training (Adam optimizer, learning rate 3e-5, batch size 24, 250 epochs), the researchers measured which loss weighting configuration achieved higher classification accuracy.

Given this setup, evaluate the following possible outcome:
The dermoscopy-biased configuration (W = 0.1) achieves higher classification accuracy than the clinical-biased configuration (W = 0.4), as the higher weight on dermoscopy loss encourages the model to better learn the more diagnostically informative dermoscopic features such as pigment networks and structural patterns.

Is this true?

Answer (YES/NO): YES